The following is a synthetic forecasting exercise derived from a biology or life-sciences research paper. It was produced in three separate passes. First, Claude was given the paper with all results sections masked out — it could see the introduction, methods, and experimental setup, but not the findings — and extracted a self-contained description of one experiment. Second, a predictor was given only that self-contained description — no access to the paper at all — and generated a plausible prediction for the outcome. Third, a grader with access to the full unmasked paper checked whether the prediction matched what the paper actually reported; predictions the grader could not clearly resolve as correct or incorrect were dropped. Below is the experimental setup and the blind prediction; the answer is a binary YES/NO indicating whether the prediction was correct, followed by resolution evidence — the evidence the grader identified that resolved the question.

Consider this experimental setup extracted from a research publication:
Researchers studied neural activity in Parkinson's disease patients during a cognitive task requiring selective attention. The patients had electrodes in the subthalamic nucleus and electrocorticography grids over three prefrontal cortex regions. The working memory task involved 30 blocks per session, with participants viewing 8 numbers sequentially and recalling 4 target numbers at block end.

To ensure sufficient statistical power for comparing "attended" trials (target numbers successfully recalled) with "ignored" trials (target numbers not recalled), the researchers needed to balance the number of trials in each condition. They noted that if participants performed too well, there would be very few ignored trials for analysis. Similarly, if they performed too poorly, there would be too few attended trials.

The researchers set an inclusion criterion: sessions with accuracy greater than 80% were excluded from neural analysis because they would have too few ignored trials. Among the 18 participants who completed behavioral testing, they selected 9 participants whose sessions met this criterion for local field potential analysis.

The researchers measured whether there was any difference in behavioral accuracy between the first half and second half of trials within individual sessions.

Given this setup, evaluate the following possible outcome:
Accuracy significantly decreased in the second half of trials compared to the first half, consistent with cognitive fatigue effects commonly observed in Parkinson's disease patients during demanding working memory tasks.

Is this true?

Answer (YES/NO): NO